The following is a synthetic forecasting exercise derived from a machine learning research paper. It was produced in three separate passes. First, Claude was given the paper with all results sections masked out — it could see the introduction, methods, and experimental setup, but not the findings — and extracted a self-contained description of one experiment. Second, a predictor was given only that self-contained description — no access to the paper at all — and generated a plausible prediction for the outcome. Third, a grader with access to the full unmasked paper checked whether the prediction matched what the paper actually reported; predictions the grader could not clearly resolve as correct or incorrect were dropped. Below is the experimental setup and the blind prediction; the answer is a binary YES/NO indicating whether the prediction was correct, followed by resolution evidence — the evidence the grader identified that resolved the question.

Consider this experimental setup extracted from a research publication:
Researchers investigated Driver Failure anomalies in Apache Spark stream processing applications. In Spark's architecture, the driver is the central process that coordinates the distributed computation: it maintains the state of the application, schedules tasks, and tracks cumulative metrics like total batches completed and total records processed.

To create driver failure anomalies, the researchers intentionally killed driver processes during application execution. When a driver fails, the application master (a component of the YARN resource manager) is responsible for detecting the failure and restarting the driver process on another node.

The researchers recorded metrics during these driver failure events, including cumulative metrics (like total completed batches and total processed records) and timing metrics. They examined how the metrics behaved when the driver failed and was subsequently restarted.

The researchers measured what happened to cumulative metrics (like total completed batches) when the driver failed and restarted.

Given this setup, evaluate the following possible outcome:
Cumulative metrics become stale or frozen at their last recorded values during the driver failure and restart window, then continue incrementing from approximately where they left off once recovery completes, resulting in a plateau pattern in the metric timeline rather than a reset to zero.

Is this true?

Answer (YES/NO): NO